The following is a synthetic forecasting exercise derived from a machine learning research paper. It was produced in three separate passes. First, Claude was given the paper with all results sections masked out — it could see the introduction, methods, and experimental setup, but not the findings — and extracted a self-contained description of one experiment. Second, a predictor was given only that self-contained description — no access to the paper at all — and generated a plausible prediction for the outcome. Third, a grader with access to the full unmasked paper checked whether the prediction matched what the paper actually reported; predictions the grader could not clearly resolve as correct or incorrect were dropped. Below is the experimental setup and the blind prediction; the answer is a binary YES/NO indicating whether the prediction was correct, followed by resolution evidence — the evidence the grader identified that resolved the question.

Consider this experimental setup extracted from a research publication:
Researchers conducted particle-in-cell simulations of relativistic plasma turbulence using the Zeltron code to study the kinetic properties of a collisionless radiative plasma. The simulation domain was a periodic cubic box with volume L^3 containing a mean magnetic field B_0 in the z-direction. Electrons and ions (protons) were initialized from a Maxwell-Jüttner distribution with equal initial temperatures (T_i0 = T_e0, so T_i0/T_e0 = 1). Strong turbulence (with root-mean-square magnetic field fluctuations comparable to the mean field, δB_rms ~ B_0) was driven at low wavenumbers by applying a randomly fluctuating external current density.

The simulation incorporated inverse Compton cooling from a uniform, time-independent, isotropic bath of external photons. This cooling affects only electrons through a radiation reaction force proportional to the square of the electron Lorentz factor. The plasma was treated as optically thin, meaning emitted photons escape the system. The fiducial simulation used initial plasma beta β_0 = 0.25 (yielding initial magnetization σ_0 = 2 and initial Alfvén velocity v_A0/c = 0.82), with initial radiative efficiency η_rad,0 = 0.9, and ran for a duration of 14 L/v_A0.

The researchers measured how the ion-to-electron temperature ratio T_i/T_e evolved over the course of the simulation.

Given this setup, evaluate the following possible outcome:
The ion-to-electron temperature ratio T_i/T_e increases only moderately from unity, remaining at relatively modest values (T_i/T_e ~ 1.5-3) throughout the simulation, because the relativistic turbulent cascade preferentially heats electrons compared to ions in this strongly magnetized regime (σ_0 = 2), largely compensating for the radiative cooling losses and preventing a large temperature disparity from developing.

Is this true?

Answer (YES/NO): NO